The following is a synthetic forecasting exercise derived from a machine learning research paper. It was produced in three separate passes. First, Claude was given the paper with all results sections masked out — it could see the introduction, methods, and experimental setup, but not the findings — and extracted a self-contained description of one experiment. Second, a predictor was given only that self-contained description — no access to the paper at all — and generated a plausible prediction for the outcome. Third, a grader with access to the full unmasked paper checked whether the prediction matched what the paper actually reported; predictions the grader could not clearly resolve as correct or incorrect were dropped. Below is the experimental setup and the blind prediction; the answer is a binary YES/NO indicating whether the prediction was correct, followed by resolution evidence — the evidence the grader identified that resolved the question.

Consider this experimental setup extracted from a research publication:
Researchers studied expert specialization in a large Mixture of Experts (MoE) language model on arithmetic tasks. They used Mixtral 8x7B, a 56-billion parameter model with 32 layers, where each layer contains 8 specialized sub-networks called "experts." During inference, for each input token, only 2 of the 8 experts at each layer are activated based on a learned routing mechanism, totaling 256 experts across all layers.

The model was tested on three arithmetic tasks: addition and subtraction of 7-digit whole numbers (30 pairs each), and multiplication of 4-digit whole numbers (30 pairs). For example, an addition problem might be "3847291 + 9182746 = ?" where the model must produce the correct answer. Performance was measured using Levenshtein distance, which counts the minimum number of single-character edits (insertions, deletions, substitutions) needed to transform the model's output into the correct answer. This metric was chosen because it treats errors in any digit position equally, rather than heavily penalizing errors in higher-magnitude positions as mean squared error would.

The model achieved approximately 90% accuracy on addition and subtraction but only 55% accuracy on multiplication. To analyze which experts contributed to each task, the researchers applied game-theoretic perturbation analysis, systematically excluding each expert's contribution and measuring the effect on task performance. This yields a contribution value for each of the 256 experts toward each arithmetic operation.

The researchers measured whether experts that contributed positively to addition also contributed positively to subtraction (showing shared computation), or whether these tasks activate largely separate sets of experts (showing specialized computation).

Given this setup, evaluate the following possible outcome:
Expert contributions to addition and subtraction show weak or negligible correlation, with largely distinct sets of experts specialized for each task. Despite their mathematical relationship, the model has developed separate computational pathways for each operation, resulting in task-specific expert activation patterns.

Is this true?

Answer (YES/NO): NO